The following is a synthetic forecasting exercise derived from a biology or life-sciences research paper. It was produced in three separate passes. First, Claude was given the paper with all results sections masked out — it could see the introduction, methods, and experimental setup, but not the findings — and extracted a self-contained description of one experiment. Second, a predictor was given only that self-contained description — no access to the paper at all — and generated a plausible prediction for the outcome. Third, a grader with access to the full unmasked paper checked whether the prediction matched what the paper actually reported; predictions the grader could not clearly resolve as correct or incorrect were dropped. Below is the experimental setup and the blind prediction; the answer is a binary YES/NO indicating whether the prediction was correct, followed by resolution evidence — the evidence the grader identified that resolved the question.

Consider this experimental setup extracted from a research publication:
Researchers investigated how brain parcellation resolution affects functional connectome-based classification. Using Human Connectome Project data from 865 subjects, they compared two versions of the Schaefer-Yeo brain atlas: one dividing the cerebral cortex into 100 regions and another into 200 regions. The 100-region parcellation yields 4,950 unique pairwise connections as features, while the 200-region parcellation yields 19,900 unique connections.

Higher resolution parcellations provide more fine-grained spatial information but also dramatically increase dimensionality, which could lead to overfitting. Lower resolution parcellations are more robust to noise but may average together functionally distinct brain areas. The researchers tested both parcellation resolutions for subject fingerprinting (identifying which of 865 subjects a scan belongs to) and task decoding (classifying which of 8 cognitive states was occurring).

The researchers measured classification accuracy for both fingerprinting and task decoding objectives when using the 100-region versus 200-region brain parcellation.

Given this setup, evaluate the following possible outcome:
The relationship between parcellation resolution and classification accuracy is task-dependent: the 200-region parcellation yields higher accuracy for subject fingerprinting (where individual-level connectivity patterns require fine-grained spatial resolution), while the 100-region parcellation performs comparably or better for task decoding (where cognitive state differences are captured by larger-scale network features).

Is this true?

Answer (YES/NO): NO